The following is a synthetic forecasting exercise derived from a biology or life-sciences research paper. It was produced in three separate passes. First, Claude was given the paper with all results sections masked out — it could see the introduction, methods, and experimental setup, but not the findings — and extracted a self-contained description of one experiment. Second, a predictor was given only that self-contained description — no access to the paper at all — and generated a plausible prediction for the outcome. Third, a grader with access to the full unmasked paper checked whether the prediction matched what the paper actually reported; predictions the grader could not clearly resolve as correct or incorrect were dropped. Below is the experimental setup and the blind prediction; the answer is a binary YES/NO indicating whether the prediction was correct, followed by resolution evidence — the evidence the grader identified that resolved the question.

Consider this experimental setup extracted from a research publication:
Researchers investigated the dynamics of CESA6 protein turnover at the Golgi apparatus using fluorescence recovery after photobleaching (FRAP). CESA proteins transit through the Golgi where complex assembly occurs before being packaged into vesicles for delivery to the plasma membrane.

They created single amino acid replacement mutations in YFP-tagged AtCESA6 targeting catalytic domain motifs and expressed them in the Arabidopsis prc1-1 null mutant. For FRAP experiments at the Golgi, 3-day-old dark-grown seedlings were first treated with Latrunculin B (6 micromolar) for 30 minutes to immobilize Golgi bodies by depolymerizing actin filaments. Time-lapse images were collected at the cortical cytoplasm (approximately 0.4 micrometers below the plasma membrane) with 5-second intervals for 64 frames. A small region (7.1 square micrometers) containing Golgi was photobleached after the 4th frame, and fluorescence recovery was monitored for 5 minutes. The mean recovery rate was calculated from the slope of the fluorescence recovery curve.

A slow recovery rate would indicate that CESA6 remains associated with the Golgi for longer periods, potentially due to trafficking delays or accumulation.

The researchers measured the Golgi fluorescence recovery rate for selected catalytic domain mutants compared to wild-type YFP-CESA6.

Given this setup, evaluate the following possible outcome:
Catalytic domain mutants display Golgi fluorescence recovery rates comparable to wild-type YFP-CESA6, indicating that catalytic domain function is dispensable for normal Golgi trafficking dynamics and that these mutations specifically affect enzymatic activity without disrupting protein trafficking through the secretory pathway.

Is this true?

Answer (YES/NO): NO